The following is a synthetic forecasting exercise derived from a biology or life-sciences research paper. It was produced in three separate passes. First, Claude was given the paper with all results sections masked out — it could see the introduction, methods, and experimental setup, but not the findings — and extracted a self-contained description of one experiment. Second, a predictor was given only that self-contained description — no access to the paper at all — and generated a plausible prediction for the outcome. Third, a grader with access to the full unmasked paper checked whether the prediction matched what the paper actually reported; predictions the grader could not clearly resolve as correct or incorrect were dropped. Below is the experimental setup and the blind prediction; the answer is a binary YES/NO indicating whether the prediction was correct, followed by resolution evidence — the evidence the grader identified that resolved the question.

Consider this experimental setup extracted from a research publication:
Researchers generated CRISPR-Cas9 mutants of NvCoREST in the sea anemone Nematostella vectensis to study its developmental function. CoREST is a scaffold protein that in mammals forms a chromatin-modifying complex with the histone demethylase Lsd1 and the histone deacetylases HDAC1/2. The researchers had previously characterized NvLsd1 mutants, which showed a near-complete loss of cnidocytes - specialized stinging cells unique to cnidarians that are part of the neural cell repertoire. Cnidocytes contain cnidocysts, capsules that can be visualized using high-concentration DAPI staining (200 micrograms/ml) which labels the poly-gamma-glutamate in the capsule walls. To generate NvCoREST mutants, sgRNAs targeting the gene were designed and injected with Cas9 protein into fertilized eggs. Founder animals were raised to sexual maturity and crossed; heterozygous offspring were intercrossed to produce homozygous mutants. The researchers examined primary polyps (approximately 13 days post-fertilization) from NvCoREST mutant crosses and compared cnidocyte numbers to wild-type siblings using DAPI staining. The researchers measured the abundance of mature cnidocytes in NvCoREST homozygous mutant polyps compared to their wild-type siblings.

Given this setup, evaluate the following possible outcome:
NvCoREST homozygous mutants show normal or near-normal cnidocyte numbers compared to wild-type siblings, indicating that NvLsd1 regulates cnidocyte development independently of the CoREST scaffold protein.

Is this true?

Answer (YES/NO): NO